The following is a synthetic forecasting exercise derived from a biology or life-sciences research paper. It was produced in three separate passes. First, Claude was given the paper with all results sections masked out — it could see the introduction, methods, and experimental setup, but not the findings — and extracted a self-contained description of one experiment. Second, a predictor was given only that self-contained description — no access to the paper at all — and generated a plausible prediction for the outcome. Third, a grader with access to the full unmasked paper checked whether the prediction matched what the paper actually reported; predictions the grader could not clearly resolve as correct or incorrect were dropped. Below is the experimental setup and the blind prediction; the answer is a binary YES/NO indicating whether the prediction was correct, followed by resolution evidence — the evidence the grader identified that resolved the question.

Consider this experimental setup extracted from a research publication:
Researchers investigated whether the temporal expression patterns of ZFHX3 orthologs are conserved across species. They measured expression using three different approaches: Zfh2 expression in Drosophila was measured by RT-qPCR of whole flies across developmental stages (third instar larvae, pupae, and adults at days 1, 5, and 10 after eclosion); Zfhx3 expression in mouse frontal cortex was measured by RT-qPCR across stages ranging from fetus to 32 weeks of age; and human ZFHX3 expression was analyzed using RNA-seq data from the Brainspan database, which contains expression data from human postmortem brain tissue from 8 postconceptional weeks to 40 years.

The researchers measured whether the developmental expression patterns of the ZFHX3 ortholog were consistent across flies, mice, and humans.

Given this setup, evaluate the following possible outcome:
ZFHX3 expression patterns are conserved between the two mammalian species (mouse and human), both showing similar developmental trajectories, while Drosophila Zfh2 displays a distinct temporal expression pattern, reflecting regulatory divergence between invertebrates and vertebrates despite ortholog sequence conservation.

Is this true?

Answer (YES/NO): NO